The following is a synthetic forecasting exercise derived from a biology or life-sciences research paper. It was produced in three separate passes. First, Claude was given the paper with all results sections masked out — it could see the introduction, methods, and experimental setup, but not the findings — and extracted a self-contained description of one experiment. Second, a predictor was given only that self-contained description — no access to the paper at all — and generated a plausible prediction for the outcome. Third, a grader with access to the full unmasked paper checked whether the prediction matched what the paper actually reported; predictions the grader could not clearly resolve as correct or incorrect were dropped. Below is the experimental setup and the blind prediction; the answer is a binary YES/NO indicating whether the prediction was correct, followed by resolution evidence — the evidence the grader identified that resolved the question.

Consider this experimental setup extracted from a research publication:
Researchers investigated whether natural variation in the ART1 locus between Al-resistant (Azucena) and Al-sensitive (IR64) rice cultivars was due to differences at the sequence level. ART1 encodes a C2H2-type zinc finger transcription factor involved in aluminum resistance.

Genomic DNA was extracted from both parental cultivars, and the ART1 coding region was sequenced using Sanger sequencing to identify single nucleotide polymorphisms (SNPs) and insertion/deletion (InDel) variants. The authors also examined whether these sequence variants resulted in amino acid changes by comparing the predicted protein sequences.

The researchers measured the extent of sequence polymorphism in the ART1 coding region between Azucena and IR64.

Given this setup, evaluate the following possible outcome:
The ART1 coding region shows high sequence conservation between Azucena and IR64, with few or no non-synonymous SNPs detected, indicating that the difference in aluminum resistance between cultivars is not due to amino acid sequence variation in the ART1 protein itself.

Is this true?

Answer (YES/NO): NO